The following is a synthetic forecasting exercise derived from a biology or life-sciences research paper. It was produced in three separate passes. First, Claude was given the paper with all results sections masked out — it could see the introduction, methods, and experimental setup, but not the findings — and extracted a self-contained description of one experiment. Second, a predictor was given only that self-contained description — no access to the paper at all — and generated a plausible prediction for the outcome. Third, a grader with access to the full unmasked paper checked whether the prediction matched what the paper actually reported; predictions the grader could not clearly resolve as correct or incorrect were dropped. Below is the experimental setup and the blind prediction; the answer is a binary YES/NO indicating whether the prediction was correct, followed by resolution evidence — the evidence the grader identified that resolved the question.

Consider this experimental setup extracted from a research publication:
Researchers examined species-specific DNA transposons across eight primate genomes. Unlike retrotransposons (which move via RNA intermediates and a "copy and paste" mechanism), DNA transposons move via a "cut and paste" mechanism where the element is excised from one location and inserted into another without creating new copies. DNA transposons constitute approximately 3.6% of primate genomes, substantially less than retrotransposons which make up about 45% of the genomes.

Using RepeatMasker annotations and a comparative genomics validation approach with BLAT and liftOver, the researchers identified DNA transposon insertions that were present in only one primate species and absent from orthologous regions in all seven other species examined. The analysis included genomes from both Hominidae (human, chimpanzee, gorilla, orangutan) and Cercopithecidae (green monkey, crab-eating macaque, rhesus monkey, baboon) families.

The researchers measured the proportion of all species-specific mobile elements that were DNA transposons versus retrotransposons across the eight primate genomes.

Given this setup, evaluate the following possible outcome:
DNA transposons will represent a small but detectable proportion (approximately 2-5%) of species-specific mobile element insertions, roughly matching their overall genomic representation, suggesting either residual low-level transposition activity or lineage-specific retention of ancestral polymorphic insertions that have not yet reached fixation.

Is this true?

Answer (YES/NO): NO